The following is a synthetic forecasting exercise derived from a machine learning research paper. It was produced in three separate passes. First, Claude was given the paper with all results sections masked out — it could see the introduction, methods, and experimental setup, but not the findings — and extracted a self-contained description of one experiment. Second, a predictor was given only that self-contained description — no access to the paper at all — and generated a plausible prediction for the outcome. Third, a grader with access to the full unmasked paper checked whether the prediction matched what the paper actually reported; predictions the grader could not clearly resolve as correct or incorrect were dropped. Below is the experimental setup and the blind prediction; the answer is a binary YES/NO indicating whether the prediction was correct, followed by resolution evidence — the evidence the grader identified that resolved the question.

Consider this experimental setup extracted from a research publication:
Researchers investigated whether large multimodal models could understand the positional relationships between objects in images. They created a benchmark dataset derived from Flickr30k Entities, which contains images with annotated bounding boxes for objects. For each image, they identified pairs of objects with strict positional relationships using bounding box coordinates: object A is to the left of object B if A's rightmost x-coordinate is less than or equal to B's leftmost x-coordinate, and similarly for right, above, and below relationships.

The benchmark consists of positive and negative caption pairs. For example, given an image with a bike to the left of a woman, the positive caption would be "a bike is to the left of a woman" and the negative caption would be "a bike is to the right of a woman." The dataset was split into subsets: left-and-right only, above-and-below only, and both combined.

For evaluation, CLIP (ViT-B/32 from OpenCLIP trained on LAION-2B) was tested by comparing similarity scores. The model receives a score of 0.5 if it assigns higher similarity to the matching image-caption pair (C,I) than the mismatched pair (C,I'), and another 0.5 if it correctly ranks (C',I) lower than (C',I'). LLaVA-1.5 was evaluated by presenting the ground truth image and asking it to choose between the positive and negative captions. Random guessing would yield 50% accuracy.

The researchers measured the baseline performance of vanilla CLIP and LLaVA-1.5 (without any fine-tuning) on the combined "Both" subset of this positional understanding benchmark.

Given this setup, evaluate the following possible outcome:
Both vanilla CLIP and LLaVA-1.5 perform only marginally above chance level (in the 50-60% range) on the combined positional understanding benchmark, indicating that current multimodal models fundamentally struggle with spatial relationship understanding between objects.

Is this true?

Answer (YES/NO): YES